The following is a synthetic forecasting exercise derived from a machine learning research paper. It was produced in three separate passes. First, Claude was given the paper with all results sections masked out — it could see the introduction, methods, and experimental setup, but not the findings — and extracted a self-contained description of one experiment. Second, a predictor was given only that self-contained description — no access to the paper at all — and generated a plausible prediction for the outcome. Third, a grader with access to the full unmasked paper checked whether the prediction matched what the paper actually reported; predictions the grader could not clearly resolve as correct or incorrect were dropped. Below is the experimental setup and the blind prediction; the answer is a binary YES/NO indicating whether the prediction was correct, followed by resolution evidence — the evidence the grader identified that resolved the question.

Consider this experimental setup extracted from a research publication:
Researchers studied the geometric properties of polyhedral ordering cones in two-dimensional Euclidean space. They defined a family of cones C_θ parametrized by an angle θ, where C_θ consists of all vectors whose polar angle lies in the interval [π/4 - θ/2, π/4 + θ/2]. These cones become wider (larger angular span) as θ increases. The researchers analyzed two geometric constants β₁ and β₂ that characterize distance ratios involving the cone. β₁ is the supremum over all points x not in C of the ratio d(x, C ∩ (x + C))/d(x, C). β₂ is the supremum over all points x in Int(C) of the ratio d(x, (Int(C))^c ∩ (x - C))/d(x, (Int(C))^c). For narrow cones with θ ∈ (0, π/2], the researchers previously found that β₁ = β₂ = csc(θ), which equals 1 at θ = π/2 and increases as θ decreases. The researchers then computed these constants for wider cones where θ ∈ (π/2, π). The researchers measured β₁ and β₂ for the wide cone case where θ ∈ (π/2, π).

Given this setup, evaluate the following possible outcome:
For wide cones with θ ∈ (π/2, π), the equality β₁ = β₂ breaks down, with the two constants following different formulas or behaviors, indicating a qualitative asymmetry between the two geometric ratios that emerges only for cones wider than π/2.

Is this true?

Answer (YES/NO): NO